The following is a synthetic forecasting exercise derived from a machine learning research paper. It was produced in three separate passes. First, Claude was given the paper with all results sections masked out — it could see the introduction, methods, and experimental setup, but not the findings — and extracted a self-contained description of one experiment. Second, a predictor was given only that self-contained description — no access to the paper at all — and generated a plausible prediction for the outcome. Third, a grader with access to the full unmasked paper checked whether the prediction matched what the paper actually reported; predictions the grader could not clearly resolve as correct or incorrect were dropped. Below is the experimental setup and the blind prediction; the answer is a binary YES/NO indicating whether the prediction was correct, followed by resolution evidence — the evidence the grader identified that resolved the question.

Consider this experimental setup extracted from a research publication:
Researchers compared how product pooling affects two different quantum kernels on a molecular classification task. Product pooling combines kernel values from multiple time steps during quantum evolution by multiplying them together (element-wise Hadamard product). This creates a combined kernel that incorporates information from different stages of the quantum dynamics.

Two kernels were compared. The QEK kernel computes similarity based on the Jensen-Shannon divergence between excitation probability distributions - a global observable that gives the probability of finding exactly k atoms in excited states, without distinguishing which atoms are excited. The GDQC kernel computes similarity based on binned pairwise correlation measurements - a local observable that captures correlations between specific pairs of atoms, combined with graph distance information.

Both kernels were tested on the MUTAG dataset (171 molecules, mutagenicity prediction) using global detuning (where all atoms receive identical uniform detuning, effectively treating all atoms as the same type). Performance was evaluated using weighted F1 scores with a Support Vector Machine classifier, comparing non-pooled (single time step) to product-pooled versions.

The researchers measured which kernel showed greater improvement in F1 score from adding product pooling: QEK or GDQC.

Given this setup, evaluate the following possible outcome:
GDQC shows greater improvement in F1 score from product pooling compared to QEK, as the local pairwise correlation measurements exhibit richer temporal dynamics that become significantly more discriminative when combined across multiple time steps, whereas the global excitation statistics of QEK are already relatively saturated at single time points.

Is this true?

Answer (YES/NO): NO